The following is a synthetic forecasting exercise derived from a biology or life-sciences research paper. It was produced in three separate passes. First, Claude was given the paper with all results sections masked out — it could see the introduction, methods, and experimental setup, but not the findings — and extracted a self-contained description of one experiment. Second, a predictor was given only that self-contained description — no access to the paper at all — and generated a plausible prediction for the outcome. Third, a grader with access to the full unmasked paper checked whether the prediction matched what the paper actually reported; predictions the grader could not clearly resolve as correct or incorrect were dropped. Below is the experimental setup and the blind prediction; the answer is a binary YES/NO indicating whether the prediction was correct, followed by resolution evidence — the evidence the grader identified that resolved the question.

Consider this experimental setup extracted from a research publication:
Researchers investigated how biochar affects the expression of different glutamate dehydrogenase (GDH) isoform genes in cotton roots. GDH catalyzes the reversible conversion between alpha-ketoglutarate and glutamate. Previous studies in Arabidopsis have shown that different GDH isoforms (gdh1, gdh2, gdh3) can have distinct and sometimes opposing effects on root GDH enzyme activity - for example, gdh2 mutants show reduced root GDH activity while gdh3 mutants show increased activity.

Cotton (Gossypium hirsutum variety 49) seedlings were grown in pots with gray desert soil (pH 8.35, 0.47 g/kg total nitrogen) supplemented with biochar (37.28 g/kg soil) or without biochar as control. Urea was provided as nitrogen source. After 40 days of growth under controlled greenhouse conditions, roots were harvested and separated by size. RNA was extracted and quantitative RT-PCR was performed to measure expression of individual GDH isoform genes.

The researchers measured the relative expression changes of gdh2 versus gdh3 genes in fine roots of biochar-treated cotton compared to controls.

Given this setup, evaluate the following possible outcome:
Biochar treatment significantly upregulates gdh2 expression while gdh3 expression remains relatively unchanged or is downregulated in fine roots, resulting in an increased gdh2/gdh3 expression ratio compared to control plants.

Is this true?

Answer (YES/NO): NO